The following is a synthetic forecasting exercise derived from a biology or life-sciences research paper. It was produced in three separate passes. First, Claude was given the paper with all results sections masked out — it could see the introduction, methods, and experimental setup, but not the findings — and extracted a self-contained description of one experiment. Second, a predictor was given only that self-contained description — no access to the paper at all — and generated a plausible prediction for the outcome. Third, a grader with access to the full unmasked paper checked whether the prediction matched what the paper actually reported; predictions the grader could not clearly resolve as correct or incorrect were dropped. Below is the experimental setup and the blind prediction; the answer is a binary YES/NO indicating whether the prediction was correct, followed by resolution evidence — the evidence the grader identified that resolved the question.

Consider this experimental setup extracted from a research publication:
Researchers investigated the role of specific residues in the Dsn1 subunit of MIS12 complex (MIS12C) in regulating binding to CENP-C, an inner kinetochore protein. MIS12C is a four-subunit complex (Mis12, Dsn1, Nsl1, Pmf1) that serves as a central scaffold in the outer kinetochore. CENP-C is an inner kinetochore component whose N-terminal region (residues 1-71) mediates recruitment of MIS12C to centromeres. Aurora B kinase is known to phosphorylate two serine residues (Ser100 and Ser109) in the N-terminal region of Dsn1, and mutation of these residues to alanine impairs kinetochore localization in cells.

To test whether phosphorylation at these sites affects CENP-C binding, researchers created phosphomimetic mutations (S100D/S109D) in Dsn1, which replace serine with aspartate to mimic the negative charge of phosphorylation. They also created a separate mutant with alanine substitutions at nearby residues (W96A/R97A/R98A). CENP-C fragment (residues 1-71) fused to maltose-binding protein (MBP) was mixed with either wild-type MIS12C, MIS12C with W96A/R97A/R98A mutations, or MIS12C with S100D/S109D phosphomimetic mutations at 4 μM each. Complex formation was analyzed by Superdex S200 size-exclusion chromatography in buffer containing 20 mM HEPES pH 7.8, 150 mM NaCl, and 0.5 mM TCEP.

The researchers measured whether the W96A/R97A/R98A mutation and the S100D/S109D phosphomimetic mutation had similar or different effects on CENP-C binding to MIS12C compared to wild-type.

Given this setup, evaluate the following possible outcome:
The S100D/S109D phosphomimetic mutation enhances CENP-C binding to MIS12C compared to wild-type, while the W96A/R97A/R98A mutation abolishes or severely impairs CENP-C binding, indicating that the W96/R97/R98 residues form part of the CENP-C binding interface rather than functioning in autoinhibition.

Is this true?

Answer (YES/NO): NO